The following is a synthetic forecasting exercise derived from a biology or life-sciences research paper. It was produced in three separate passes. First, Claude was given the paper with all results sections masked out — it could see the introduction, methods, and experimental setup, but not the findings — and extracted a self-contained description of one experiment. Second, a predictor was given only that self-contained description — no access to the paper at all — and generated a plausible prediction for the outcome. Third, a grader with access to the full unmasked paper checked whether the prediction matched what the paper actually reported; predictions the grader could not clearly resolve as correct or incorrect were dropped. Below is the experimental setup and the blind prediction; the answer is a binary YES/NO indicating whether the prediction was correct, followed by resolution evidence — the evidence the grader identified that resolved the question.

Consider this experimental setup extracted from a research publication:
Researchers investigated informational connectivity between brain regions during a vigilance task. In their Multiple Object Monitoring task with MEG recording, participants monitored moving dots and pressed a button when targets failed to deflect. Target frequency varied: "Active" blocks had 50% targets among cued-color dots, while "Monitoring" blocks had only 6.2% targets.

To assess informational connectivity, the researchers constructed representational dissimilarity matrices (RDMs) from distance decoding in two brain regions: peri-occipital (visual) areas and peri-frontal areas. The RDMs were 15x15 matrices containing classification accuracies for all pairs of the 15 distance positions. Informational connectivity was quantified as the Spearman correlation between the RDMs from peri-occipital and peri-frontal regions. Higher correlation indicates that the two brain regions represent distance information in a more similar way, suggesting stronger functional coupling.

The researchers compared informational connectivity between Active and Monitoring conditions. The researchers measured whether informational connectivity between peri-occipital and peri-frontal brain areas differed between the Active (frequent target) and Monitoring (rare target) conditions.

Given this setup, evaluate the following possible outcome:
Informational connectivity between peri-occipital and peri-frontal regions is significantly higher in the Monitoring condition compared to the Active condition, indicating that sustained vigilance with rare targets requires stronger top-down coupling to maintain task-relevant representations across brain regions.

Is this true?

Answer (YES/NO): NO